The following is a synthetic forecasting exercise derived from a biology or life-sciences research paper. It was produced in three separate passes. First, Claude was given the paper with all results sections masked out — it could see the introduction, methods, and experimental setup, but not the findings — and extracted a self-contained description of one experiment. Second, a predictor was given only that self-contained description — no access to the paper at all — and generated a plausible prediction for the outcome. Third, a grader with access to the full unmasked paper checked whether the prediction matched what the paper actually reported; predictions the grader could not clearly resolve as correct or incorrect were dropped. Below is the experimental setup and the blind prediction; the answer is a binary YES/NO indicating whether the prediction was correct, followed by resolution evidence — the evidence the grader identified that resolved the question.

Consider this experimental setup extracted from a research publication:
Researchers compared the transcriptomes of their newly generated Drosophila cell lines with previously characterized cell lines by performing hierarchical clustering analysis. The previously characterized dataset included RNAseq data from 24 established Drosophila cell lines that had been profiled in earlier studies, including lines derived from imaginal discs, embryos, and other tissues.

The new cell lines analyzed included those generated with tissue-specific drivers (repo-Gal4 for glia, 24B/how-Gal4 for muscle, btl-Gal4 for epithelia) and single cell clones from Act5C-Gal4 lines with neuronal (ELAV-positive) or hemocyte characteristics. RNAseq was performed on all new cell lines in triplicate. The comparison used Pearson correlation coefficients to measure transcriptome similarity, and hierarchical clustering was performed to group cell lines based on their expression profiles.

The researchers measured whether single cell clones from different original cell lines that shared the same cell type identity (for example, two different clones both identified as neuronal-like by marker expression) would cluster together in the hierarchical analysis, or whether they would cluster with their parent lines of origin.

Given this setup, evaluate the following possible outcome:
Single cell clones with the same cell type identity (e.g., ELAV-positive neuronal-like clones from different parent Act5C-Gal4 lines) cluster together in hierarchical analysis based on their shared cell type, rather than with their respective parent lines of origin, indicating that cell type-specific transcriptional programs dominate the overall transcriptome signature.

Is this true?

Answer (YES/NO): NO